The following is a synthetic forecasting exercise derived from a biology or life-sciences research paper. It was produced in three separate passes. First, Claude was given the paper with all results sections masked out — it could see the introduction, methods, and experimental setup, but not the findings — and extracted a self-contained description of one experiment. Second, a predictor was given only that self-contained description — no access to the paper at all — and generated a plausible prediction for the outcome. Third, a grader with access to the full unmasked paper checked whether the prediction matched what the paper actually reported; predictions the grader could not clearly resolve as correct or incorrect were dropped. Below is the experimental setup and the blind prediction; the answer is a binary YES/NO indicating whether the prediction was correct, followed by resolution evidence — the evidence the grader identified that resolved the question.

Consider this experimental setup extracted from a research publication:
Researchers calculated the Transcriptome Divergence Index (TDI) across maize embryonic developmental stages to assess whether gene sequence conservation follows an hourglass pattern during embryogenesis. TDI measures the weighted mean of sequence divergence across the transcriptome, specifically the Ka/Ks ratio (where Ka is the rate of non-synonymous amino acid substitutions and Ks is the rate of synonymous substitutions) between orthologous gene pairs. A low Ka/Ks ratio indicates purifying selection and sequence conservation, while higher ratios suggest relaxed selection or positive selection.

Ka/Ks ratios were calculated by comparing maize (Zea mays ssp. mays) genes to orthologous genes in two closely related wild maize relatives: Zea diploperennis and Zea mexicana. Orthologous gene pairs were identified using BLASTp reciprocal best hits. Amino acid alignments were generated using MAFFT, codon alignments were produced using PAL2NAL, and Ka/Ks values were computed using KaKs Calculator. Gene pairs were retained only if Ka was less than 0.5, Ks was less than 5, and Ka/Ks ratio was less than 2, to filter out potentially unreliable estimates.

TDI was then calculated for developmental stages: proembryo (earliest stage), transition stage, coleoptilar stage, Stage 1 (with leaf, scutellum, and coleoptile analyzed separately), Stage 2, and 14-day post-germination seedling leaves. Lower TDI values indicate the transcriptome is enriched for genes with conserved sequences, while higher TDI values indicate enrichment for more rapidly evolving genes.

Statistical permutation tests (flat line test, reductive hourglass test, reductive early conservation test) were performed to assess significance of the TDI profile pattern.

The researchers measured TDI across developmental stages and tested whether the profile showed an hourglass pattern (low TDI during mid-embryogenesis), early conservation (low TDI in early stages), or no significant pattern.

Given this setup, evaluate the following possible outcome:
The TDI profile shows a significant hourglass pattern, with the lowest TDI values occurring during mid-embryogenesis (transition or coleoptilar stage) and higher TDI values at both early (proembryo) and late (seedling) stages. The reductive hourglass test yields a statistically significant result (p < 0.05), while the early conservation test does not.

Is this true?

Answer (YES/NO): NO